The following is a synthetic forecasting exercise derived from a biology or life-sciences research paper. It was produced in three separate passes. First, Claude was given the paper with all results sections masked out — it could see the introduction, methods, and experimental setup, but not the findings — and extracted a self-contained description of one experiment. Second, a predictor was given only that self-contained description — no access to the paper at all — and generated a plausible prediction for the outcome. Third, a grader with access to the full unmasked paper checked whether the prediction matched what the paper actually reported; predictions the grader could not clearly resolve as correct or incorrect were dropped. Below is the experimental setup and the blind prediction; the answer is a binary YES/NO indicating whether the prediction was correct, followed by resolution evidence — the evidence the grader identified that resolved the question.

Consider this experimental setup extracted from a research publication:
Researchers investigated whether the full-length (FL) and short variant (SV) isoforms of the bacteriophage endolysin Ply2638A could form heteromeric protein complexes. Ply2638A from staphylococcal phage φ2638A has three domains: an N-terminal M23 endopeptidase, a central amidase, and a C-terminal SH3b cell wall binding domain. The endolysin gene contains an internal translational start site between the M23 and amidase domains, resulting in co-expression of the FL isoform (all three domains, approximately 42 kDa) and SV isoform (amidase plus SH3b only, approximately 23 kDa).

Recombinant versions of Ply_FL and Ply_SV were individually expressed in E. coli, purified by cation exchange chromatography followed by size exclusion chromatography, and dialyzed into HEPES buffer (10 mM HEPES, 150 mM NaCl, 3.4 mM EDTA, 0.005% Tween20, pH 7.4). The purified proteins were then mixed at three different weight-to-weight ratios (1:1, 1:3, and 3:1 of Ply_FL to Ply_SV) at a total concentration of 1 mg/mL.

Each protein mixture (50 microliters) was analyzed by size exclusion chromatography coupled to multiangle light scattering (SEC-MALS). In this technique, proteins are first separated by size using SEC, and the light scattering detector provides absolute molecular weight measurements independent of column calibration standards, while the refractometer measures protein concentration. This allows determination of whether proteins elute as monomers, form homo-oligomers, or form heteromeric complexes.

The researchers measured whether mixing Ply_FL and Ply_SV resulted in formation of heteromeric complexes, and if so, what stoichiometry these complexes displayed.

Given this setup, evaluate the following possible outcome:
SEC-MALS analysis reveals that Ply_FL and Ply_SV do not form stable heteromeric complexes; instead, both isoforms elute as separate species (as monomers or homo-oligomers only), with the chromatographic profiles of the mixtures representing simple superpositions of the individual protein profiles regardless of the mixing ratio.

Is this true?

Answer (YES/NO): NO